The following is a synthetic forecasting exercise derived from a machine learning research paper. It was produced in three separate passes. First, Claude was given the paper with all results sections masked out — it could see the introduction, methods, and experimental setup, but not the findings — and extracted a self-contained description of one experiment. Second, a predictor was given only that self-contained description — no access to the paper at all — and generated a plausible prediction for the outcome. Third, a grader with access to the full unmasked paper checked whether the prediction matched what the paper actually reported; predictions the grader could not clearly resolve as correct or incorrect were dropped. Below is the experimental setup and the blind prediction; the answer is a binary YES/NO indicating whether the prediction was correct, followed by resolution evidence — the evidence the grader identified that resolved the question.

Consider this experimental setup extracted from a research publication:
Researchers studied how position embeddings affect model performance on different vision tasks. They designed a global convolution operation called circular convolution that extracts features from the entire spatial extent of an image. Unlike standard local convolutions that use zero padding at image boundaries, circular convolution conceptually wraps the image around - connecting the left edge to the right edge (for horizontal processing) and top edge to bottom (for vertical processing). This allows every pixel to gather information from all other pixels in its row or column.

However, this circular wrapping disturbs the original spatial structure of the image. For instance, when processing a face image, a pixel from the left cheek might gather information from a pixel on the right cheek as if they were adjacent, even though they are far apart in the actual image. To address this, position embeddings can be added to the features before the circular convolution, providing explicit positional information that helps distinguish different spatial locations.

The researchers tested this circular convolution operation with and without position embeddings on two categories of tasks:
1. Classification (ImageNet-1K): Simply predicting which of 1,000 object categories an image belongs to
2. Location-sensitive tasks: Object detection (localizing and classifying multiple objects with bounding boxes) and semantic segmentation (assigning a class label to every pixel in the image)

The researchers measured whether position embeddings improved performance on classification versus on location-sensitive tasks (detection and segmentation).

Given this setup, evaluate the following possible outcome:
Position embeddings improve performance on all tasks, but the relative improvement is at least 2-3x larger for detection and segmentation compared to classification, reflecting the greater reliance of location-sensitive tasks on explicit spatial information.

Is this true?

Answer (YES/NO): NO